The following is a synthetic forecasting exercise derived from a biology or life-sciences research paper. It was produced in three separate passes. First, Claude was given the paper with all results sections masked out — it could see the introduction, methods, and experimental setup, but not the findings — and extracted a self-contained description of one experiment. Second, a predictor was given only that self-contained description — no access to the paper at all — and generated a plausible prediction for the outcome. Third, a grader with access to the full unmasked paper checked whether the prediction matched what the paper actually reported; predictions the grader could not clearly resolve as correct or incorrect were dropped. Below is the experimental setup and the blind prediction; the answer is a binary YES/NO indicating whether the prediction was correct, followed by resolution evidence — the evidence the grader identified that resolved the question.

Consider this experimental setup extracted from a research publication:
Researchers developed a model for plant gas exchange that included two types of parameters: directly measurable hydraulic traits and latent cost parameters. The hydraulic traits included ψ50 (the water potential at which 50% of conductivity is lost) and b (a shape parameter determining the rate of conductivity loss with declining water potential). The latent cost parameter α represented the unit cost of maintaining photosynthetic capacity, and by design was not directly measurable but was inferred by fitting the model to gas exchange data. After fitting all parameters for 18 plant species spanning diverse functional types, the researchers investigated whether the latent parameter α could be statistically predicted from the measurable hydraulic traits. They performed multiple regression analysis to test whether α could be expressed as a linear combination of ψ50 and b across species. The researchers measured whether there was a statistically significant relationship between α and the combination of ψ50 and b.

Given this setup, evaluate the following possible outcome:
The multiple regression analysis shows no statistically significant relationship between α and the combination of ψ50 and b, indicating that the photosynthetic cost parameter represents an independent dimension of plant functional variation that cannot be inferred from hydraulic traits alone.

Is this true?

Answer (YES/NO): NO